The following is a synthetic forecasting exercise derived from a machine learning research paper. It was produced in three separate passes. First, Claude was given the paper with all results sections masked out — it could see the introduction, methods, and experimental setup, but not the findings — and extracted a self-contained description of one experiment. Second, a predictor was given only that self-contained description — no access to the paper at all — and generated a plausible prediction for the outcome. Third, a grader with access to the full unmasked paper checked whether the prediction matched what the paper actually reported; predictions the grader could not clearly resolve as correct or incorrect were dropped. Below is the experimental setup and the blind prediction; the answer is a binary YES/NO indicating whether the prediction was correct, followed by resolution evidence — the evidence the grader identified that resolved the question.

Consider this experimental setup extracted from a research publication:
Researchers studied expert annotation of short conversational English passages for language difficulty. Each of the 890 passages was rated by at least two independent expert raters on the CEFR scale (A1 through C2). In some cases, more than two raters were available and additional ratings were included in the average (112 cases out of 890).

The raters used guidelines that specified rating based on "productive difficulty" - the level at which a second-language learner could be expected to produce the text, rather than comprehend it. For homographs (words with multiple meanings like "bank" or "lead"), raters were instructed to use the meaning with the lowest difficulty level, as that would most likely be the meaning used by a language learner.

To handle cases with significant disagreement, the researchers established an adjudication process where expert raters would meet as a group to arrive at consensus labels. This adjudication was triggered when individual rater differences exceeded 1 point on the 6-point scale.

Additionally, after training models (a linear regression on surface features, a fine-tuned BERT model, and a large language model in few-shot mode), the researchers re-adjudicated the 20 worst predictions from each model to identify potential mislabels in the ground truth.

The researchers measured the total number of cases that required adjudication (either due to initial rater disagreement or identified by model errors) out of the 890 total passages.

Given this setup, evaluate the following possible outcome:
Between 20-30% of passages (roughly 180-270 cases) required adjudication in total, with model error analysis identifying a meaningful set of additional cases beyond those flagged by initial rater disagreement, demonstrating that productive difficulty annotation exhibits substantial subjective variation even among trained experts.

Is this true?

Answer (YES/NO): NO